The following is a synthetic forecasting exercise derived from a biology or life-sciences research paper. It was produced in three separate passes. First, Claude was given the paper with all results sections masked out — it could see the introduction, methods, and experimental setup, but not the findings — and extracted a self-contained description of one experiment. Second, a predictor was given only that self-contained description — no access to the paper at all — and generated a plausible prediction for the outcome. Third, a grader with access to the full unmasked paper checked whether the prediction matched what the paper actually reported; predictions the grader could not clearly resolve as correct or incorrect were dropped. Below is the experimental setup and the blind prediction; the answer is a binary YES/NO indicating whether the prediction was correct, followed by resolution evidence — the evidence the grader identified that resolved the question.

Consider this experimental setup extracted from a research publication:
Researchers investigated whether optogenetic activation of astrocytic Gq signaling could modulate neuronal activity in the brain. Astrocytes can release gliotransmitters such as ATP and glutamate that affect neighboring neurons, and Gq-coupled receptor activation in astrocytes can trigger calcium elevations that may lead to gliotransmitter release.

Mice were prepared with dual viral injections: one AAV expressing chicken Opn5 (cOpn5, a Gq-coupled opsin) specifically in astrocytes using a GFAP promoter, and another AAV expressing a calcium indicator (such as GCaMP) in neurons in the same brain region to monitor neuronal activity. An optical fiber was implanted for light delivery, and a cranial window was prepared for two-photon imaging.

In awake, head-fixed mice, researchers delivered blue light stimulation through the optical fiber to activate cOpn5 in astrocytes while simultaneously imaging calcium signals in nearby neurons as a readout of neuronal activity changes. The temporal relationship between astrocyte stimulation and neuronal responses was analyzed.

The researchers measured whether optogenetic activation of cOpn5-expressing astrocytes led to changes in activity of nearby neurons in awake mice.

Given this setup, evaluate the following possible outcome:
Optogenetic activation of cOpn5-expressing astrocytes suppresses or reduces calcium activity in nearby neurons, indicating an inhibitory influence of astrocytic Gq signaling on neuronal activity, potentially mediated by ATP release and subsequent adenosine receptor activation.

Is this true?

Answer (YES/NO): NO